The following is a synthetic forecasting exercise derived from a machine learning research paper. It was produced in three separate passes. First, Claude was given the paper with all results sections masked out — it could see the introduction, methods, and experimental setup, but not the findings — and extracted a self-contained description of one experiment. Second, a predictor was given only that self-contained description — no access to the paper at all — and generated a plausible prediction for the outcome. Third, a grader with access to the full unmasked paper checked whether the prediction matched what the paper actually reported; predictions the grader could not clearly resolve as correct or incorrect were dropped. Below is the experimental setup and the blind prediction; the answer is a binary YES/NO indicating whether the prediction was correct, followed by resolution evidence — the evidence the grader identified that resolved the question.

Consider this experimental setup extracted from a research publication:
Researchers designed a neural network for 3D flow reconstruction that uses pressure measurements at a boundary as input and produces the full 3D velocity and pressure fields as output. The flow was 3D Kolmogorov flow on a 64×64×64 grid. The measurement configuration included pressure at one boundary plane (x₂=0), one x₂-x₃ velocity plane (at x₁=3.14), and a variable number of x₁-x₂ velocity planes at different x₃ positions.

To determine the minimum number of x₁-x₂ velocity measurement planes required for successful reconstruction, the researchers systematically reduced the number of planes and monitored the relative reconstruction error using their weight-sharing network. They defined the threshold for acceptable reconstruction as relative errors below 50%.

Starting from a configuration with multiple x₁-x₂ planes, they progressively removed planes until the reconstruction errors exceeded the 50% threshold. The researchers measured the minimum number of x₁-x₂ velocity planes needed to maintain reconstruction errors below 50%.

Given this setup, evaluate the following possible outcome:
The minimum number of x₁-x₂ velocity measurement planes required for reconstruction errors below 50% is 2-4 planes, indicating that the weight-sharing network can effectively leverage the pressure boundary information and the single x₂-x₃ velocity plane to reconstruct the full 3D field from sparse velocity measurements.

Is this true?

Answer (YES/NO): YES